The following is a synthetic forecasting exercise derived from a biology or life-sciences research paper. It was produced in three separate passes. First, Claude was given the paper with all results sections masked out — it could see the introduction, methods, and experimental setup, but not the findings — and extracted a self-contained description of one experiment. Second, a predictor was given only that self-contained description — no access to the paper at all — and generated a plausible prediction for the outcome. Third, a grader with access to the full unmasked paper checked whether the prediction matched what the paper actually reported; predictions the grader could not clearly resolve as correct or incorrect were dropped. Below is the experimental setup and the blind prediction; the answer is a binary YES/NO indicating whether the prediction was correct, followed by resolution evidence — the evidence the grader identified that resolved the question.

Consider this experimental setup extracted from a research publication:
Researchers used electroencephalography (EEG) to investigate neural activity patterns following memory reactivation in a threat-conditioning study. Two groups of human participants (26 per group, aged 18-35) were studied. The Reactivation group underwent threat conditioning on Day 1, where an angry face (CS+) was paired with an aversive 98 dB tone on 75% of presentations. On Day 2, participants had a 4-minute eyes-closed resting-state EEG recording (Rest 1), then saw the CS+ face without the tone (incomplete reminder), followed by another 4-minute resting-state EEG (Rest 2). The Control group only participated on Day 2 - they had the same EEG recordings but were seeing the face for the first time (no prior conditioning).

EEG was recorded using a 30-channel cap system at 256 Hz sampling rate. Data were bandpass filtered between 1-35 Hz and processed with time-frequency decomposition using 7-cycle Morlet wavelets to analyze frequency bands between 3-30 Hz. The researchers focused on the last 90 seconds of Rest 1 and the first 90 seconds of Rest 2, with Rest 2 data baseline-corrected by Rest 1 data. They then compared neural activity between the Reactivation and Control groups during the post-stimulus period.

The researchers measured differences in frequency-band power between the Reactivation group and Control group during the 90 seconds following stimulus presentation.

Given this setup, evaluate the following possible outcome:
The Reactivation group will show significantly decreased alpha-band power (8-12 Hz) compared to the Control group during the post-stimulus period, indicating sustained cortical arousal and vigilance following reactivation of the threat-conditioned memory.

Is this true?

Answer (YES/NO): NO